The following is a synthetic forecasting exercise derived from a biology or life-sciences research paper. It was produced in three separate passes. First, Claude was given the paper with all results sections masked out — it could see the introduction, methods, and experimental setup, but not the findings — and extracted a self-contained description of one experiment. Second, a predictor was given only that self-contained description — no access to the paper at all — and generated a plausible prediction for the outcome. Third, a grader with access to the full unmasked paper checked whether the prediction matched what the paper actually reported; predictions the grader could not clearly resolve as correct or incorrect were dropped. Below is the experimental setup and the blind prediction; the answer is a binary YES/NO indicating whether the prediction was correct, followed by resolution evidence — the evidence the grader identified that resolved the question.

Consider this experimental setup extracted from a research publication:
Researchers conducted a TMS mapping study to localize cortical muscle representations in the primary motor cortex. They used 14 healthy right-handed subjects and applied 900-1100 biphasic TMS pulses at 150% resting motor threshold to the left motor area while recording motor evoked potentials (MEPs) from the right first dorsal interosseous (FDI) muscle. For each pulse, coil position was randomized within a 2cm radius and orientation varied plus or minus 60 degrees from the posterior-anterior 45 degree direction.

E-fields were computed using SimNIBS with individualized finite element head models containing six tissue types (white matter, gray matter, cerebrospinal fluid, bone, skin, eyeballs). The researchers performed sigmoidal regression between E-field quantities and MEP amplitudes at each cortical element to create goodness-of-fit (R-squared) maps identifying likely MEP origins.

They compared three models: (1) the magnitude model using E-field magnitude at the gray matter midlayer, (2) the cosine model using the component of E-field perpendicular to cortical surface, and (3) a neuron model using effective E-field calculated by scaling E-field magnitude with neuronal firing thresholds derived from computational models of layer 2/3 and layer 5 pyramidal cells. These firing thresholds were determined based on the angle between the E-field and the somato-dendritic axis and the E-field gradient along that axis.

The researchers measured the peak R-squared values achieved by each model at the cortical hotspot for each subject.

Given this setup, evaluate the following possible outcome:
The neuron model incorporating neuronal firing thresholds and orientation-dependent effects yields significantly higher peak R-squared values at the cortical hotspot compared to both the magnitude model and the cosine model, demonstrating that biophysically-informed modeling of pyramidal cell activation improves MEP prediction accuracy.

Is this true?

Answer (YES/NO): NO